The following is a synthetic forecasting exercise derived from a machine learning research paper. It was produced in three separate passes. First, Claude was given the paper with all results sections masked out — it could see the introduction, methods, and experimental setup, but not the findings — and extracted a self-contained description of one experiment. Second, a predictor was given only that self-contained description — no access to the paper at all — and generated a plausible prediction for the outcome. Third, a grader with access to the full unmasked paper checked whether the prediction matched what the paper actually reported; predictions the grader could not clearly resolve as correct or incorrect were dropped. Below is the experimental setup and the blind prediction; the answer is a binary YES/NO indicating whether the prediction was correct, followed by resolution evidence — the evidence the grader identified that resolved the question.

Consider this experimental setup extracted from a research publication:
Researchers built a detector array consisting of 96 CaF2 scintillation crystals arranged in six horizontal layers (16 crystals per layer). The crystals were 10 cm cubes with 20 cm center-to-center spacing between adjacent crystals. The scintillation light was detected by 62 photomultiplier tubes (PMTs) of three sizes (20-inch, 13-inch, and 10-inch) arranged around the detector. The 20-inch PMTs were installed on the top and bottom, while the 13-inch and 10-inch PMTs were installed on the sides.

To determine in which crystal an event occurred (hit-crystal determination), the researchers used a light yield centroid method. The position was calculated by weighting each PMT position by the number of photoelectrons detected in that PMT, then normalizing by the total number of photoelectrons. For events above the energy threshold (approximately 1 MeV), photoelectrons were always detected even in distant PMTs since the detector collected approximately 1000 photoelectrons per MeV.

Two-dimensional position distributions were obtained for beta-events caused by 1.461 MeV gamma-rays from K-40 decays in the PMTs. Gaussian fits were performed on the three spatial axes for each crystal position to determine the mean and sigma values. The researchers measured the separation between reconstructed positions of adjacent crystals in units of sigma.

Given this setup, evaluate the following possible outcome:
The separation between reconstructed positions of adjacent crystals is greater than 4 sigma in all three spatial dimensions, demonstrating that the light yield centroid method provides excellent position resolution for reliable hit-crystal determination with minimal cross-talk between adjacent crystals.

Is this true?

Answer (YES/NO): YES